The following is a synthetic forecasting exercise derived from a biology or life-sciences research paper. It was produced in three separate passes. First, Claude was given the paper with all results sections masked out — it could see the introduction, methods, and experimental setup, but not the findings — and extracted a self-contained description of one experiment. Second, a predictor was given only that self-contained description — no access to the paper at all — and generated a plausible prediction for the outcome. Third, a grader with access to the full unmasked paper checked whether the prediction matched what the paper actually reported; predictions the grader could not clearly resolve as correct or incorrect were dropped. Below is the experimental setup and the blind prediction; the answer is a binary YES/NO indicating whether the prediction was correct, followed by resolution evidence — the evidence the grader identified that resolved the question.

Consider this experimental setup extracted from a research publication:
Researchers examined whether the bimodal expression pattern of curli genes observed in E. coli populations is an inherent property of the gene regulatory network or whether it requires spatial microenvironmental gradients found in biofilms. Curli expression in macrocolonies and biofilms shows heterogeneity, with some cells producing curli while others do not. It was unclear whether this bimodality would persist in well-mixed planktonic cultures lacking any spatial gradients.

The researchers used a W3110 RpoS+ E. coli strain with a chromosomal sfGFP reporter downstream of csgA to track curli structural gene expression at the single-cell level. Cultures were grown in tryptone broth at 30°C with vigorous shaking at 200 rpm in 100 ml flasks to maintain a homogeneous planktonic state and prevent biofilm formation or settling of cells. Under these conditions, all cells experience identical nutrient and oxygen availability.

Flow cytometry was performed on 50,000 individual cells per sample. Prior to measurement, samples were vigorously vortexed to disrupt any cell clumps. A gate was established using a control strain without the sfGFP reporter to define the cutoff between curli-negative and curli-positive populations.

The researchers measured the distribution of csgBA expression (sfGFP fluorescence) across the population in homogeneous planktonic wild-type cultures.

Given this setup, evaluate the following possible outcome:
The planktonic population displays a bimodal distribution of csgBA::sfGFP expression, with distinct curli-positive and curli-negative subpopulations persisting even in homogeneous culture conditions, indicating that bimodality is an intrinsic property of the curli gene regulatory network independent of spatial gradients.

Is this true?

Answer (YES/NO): YES